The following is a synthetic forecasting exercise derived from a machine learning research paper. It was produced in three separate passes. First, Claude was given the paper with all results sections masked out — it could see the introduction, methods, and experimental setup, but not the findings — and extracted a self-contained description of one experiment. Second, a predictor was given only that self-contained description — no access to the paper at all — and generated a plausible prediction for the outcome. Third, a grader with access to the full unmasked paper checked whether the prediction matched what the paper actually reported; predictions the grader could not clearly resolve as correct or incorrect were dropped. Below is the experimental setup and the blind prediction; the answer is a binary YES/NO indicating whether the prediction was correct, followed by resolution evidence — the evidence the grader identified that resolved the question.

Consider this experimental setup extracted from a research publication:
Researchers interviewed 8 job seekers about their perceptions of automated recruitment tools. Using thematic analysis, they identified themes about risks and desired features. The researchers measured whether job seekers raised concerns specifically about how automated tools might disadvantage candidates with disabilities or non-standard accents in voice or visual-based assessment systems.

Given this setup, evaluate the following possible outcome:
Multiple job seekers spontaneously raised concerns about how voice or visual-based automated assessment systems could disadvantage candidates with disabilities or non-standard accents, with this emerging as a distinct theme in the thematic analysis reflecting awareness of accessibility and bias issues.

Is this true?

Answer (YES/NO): NO